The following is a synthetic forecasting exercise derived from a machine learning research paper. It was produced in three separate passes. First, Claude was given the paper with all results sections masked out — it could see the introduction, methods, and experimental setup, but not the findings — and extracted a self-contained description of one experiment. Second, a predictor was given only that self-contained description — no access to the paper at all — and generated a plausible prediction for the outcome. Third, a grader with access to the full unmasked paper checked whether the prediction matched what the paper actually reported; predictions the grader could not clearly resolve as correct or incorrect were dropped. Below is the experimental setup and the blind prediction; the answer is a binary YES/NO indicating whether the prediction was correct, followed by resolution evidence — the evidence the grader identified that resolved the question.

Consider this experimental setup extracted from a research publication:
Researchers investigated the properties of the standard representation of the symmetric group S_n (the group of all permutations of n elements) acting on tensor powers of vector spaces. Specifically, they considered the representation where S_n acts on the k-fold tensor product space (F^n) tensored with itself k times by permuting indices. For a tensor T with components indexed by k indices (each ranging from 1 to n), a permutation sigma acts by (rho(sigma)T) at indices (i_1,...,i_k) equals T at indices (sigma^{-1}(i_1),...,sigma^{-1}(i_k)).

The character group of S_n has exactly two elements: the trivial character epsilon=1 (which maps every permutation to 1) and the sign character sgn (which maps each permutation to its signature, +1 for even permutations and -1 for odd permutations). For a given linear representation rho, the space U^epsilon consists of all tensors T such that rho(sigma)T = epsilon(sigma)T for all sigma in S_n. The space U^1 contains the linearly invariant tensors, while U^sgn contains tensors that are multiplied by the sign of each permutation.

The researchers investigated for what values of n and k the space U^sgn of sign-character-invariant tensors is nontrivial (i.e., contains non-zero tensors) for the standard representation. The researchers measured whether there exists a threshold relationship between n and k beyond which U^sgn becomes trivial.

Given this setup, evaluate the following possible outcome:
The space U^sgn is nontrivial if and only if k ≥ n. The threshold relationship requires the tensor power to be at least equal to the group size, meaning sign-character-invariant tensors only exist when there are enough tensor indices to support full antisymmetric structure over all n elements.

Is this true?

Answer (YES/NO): NO